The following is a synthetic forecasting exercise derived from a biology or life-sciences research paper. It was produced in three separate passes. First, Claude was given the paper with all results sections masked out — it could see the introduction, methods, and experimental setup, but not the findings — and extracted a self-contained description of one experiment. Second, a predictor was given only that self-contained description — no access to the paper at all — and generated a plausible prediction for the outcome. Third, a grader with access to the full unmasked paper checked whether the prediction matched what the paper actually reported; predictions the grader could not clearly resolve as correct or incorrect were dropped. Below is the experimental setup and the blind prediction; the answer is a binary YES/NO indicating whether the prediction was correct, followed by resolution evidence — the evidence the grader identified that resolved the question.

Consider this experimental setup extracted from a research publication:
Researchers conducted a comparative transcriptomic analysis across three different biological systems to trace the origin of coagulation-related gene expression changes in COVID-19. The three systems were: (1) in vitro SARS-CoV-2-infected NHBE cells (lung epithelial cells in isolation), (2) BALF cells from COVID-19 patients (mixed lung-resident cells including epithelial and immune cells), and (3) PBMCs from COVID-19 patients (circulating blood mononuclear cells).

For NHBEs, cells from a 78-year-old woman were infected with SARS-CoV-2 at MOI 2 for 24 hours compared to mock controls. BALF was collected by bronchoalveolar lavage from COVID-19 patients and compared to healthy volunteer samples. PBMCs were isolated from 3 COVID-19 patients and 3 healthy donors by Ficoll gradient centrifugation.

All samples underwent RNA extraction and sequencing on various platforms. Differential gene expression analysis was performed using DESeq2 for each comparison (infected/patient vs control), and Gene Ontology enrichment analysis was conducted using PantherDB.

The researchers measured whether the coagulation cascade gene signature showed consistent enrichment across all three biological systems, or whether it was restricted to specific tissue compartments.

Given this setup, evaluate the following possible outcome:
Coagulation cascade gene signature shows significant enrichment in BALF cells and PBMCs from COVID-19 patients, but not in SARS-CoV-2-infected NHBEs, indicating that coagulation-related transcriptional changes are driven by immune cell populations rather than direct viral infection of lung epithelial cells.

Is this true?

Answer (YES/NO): NO